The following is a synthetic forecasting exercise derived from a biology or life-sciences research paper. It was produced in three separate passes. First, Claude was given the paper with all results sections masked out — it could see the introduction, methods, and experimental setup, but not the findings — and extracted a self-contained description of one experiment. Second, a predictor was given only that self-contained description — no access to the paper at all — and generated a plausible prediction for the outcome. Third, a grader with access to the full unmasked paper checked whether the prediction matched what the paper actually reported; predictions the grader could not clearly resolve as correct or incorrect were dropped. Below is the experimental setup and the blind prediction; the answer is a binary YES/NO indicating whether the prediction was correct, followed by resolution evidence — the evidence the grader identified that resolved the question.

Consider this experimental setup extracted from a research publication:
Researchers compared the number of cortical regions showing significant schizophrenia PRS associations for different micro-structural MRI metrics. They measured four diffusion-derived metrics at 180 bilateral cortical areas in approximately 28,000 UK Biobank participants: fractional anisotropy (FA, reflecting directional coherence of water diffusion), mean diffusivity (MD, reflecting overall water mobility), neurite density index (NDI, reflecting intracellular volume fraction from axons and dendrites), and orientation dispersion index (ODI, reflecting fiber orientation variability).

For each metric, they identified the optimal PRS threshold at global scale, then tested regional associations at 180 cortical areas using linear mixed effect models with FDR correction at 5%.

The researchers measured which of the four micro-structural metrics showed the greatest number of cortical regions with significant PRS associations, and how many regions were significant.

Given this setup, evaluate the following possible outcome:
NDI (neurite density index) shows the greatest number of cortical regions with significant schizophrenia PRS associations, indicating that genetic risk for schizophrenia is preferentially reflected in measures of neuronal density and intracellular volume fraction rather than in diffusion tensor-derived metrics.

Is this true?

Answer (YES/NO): YES